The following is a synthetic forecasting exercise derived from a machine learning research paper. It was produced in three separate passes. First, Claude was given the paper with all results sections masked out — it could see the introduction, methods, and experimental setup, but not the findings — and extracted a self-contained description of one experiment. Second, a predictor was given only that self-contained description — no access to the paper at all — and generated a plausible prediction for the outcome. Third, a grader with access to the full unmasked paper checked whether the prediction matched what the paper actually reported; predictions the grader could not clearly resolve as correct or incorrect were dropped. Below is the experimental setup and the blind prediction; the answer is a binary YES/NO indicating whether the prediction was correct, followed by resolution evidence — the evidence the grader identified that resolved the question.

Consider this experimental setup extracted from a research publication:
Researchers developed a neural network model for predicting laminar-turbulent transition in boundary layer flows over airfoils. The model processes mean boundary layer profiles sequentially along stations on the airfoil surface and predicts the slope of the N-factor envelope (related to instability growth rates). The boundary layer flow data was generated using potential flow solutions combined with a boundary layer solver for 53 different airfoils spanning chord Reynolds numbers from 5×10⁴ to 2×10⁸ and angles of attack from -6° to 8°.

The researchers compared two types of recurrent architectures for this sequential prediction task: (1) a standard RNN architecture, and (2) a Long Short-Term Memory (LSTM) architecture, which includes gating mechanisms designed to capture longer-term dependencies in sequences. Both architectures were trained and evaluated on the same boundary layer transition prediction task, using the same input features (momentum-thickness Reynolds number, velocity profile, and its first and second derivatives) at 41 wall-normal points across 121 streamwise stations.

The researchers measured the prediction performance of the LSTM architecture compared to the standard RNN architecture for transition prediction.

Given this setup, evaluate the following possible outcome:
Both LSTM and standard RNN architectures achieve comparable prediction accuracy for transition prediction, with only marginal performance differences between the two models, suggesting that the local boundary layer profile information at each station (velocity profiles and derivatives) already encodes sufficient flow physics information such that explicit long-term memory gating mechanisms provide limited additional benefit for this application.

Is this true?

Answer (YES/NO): YES